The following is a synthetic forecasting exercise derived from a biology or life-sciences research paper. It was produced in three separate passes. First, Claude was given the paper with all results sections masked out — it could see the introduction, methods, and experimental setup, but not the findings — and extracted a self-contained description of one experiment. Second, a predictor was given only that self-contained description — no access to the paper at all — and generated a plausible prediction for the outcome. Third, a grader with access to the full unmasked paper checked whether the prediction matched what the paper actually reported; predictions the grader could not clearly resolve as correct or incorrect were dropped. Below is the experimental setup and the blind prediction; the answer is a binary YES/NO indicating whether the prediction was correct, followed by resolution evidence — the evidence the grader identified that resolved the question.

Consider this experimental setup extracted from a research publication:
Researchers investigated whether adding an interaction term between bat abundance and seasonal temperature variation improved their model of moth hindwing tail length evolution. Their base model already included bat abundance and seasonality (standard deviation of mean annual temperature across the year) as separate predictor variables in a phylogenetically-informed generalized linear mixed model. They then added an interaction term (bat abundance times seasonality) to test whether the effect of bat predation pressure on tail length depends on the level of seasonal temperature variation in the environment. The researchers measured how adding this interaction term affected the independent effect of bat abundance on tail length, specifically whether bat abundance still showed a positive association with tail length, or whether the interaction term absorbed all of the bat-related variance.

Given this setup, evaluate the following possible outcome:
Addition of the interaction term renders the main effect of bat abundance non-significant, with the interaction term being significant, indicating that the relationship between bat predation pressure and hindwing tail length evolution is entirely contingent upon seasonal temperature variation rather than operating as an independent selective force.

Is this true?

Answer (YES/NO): NO